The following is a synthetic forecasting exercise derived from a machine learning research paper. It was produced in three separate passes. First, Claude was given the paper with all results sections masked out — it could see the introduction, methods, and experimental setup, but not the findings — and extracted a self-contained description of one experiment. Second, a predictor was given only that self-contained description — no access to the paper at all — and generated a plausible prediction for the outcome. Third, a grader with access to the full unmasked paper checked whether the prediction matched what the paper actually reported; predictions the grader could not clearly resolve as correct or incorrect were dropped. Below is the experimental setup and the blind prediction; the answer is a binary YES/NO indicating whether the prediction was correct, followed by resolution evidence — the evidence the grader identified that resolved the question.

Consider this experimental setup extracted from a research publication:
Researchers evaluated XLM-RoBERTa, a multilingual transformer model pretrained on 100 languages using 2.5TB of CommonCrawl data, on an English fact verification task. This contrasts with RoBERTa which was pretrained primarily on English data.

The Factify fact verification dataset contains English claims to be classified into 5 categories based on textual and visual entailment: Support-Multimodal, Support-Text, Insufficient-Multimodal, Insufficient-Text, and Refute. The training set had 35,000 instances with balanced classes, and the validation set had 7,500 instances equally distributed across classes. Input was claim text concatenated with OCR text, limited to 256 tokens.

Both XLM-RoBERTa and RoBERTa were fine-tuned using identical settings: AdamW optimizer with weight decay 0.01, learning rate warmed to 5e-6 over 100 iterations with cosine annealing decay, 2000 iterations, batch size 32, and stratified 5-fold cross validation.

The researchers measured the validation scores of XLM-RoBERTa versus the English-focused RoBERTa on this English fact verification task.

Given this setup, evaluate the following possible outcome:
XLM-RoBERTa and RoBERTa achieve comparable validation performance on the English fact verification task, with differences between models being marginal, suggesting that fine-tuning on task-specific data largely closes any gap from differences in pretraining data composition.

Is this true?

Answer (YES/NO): NO